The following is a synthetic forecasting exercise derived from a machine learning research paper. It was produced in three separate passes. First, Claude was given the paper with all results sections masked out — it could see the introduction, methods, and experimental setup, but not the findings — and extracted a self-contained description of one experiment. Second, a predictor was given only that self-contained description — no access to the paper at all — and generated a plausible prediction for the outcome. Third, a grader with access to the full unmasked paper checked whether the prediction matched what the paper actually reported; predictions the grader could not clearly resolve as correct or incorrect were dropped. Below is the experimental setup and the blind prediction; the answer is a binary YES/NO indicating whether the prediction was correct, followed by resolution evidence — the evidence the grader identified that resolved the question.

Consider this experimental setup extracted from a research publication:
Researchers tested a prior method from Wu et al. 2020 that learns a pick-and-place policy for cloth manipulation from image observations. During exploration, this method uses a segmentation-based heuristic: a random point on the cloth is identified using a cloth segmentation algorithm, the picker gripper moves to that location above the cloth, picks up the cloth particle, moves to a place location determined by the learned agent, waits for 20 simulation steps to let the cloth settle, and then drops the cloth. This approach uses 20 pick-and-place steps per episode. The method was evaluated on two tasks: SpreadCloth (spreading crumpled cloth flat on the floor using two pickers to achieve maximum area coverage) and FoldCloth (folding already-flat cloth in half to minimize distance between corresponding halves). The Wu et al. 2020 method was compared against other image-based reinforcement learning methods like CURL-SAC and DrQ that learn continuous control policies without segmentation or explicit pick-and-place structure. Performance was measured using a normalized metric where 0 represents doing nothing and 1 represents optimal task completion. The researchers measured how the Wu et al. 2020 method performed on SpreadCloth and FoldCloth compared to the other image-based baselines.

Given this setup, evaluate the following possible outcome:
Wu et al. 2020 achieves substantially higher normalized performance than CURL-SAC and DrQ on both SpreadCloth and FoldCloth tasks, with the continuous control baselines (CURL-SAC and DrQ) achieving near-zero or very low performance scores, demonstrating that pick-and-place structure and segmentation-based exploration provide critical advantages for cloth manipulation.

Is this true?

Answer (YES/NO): NO